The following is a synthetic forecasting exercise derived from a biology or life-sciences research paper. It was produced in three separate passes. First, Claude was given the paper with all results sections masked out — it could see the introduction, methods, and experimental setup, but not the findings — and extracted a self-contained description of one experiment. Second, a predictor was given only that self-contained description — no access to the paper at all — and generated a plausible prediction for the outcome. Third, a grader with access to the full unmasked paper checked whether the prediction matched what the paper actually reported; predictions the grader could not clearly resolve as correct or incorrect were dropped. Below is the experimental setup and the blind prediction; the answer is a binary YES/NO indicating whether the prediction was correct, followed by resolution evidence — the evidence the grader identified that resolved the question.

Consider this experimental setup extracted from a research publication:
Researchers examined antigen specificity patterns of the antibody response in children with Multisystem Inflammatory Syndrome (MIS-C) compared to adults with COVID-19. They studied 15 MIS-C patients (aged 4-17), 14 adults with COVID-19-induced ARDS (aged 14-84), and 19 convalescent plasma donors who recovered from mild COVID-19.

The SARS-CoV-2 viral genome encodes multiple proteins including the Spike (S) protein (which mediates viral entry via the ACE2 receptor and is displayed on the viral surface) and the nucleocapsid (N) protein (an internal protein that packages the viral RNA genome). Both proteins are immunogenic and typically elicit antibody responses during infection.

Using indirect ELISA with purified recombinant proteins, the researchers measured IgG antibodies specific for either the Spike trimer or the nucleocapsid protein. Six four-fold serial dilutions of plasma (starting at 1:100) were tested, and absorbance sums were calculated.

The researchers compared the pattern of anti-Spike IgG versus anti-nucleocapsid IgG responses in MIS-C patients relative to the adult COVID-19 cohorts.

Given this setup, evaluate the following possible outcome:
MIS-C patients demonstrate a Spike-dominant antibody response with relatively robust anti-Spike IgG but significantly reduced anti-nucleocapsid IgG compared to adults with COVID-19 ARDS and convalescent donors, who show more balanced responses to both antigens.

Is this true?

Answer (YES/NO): YES